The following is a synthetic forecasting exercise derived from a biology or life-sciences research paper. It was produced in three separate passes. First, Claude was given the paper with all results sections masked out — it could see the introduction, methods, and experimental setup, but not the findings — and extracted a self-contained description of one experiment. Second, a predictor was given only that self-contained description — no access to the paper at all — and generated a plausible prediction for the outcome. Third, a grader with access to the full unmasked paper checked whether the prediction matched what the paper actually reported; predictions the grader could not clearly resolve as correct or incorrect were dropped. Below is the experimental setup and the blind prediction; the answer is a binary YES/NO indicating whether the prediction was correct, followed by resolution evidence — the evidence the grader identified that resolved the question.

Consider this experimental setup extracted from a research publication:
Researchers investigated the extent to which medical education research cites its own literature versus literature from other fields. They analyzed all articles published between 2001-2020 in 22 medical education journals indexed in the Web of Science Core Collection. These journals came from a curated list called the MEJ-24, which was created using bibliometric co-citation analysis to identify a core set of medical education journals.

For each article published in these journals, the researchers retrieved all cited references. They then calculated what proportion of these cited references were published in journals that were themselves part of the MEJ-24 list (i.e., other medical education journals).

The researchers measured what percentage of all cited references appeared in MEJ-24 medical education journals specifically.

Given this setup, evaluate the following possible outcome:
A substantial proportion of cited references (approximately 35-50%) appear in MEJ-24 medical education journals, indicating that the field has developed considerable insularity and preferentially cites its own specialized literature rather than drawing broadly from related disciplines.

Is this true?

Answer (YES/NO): YES